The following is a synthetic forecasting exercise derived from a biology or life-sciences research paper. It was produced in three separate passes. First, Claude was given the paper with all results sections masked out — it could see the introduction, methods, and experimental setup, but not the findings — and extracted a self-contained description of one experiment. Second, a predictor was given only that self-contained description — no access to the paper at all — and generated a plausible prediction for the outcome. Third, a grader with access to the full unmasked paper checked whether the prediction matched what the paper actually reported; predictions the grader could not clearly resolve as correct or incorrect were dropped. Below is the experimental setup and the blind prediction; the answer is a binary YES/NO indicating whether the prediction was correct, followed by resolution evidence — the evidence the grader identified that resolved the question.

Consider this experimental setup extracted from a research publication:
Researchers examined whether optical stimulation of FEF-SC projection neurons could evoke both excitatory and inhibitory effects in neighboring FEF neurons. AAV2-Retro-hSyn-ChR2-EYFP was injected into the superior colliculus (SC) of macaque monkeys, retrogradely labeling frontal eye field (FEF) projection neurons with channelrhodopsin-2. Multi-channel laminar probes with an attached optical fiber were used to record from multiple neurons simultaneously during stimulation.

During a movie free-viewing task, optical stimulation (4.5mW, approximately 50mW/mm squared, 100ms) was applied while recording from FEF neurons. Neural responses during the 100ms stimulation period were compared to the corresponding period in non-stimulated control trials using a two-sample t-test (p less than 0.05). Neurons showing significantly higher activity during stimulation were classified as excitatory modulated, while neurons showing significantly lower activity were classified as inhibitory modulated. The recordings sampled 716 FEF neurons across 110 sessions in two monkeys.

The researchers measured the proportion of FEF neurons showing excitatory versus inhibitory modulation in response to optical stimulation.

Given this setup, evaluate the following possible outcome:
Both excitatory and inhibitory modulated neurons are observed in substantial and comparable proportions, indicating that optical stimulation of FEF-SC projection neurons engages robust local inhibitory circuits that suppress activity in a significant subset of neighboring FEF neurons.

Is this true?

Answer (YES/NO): NO